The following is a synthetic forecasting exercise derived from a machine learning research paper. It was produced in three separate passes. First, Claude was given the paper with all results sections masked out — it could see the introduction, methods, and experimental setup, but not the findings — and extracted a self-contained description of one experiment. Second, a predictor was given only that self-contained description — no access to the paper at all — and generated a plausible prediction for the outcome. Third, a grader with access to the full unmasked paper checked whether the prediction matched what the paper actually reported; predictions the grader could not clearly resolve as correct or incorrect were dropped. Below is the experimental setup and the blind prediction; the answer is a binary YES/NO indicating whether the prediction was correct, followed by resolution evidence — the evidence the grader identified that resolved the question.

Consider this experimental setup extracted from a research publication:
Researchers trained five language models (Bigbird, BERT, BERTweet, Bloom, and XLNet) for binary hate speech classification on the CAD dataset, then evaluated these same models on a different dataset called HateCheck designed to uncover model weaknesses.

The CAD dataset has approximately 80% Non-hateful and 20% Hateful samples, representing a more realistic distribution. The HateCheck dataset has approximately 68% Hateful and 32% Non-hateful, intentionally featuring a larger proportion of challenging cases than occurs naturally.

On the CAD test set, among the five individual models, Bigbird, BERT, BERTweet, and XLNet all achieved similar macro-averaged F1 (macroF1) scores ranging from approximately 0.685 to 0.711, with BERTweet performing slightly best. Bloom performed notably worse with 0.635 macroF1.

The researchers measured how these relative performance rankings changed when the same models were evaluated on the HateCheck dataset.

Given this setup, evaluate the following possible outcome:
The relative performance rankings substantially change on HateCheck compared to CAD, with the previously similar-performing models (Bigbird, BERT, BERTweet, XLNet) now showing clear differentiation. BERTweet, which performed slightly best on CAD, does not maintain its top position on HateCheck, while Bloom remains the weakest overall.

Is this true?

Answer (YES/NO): NO